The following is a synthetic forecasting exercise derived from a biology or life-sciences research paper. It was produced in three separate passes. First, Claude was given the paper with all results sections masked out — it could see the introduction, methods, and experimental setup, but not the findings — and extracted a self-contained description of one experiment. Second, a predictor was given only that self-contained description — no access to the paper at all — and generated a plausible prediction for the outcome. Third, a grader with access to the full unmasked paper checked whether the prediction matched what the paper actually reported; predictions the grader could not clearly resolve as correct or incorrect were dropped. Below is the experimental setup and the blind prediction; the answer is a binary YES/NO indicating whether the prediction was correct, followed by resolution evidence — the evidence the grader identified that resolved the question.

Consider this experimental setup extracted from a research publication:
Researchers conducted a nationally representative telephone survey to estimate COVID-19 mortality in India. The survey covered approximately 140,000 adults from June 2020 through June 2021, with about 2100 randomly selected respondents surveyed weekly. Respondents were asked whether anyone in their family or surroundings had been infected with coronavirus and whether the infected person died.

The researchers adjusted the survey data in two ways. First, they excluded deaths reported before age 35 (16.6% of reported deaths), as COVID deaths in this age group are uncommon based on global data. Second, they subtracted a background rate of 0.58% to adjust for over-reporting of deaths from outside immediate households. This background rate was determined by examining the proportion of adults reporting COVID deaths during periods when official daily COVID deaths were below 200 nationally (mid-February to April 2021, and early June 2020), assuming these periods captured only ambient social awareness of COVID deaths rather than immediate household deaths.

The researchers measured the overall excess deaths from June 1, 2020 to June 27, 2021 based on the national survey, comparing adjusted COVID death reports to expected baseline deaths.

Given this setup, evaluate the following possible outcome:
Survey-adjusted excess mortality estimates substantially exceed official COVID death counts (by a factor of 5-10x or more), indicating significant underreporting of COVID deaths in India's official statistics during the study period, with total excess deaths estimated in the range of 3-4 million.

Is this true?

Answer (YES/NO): YES